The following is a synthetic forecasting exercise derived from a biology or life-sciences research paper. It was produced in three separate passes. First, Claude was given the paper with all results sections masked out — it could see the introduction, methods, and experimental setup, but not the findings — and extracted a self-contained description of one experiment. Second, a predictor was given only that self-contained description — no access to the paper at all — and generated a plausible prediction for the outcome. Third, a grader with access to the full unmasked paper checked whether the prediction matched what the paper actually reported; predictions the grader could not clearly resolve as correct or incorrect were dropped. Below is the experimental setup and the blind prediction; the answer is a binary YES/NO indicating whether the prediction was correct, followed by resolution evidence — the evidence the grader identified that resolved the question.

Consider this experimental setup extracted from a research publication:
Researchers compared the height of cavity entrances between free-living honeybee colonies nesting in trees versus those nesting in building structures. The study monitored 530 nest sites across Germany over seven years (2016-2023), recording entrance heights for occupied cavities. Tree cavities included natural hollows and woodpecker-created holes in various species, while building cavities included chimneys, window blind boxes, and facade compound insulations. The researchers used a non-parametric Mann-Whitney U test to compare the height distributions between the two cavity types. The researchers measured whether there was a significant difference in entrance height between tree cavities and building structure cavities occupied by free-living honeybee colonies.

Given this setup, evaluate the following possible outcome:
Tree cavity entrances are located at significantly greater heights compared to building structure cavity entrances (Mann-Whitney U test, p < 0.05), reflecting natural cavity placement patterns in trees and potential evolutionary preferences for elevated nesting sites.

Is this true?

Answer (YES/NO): NO